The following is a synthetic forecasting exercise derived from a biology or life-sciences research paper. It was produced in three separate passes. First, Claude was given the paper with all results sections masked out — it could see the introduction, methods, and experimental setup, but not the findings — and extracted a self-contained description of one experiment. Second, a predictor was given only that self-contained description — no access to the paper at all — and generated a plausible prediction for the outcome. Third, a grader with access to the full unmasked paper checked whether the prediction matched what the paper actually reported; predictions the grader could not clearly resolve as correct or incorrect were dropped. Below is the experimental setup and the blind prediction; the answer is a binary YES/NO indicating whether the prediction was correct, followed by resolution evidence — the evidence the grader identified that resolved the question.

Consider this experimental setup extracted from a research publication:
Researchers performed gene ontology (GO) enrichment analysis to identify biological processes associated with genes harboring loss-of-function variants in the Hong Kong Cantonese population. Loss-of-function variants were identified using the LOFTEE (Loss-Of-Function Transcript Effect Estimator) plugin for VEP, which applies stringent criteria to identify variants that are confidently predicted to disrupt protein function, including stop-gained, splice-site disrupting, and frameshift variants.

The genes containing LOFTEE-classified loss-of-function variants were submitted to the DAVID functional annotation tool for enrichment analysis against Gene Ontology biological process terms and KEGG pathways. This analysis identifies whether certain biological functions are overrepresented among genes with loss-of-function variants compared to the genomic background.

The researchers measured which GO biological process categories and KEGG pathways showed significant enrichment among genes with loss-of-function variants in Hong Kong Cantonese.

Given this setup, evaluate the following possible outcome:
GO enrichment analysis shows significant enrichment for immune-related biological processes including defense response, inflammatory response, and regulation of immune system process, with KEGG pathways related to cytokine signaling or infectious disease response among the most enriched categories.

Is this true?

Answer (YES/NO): NO